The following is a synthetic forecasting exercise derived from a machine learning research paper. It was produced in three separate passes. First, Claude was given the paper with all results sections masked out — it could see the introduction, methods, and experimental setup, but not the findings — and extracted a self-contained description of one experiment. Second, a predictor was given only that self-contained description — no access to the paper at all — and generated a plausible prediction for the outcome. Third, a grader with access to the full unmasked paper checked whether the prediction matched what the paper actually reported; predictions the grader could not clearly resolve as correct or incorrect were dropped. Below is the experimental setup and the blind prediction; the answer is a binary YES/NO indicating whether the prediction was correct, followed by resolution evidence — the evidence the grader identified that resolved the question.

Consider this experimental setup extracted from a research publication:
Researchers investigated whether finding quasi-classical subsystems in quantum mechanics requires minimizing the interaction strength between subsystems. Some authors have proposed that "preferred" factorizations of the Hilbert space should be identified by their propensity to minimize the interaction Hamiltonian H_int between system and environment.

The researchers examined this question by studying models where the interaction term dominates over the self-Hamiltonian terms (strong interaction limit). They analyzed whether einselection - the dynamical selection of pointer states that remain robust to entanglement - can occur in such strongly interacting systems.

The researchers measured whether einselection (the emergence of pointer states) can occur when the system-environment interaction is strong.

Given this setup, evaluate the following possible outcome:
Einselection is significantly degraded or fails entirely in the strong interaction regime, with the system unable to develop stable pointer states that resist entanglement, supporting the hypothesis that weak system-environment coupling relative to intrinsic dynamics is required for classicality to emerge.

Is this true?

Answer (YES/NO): NO